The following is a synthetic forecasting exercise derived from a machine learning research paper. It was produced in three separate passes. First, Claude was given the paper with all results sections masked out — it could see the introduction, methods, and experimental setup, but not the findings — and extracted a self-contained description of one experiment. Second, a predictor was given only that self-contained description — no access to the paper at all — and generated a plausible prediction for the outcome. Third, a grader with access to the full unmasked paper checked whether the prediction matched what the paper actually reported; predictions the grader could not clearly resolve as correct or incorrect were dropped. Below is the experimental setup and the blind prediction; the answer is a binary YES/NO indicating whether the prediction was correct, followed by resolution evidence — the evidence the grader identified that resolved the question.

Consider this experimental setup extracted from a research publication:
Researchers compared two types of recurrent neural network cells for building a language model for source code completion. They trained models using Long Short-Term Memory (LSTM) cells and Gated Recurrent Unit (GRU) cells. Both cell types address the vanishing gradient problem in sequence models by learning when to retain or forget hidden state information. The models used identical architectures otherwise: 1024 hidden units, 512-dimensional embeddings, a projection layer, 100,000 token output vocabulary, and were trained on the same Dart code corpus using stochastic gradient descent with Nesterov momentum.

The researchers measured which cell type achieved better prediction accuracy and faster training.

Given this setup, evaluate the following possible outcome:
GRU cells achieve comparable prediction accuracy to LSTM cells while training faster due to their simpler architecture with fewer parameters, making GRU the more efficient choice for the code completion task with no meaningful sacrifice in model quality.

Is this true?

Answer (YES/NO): NO